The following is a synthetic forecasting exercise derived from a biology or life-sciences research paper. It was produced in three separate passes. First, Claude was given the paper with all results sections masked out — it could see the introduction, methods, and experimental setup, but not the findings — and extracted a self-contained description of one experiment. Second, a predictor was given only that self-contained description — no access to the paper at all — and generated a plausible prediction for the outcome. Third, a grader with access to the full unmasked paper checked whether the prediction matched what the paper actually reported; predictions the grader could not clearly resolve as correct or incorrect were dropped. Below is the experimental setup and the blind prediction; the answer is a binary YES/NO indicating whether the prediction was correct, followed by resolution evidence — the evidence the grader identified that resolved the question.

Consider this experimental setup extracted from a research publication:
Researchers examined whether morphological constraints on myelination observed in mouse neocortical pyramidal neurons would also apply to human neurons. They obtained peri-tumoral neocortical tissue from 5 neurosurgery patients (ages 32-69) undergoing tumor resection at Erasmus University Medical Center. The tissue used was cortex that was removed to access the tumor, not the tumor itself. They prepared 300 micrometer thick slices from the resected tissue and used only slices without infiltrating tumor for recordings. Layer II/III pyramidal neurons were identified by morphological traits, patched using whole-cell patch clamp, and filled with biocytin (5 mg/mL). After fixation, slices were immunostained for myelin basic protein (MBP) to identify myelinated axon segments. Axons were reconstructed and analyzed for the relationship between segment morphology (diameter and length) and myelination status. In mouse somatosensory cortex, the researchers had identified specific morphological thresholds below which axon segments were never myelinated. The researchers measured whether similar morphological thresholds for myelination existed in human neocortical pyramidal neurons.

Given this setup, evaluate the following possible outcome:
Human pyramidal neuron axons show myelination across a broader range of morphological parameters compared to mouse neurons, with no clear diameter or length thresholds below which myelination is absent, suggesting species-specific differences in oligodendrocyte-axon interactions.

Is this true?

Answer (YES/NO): NO